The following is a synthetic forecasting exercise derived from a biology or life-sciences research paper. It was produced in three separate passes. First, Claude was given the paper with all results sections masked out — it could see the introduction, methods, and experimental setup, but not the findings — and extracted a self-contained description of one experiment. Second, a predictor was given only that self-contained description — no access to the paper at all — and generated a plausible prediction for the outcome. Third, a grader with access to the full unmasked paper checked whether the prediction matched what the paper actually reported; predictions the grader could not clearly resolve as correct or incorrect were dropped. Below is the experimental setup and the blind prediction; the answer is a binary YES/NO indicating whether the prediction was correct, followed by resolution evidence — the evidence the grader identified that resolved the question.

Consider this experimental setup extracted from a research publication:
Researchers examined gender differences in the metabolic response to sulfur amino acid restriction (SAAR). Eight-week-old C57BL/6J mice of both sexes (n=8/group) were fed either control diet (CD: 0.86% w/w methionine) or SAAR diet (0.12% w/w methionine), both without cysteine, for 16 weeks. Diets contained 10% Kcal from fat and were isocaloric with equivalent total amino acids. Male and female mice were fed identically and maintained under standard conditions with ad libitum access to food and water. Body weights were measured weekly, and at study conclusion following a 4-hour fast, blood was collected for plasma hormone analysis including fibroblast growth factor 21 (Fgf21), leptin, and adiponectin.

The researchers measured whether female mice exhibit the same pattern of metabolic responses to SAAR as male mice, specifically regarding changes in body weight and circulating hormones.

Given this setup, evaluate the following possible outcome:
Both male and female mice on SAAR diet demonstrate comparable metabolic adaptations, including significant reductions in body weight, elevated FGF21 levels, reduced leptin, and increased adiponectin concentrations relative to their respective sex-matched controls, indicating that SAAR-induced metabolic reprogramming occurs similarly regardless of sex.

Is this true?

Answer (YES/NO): NO